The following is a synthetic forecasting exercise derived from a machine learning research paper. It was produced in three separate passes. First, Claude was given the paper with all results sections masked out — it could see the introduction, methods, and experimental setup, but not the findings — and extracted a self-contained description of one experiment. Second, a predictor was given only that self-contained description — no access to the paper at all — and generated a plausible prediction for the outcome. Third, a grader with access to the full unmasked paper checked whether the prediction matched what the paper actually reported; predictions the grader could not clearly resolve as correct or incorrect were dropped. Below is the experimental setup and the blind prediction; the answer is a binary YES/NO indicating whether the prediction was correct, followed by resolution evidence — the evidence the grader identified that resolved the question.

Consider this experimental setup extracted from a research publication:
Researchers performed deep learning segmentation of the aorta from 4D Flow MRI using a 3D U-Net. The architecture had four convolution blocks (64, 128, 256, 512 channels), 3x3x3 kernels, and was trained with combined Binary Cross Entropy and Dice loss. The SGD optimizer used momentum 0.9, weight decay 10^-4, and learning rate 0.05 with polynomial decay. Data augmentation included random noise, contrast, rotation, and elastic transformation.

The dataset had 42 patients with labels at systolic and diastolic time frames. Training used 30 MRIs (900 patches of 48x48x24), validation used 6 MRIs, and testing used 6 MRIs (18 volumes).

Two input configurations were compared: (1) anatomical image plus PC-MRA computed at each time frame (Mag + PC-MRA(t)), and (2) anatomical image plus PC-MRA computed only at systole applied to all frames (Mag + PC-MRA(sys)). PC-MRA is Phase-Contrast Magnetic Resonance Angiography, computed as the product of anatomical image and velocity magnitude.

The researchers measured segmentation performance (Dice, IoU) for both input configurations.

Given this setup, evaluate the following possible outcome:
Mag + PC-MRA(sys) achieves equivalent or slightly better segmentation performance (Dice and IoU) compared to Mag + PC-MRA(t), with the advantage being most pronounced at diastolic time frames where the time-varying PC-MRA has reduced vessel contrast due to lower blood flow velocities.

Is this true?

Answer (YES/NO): YES